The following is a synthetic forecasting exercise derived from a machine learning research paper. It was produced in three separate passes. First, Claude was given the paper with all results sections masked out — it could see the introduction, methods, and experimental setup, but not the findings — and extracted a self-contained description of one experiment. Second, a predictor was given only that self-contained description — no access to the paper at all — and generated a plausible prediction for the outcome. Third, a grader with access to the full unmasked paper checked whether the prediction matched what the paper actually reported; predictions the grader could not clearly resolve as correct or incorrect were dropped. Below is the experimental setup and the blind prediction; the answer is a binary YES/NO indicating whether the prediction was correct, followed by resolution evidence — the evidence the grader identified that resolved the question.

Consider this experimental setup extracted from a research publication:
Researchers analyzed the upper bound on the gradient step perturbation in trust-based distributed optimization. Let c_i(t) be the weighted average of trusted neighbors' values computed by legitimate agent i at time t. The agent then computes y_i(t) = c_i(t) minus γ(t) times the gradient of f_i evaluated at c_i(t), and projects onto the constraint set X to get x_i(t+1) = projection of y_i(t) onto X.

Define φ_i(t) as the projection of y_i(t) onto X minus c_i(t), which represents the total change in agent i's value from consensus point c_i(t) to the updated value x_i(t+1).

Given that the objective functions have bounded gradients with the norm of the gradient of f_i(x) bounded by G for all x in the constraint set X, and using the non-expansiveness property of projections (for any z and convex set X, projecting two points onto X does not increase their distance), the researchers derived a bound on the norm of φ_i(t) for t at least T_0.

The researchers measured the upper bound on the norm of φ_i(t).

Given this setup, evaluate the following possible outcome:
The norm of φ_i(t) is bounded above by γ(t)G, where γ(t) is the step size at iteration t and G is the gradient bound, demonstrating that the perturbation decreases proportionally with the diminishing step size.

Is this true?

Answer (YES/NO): NO